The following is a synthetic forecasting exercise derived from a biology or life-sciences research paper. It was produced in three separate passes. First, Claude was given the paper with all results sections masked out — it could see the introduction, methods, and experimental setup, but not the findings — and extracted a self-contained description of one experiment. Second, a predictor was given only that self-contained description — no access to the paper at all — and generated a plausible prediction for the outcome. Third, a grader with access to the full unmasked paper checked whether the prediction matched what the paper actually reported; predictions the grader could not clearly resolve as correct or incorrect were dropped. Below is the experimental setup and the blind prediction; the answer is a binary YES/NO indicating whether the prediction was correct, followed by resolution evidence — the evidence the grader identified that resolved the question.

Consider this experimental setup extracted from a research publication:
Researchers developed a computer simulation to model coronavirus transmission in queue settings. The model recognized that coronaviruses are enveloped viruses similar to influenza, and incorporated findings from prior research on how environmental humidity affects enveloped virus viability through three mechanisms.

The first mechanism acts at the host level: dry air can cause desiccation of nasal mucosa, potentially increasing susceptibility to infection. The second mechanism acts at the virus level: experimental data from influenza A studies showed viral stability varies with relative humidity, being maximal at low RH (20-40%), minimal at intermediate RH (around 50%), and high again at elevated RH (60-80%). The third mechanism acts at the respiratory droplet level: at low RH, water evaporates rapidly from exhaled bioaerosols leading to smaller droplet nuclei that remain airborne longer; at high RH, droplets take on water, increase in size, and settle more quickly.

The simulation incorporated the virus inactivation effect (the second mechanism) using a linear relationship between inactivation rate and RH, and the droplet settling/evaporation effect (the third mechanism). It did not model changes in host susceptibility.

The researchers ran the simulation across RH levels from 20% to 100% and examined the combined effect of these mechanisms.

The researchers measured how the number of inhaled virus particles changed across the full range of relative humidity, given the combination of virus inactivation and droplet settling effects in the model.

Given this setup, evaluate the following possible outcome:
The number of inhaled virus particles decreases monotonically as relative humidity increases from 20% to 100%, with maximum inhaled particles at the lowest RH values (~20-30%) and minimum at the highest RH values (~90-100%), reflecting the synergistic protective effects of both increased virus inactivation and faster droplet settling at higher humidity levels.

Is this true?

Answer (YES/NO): NO